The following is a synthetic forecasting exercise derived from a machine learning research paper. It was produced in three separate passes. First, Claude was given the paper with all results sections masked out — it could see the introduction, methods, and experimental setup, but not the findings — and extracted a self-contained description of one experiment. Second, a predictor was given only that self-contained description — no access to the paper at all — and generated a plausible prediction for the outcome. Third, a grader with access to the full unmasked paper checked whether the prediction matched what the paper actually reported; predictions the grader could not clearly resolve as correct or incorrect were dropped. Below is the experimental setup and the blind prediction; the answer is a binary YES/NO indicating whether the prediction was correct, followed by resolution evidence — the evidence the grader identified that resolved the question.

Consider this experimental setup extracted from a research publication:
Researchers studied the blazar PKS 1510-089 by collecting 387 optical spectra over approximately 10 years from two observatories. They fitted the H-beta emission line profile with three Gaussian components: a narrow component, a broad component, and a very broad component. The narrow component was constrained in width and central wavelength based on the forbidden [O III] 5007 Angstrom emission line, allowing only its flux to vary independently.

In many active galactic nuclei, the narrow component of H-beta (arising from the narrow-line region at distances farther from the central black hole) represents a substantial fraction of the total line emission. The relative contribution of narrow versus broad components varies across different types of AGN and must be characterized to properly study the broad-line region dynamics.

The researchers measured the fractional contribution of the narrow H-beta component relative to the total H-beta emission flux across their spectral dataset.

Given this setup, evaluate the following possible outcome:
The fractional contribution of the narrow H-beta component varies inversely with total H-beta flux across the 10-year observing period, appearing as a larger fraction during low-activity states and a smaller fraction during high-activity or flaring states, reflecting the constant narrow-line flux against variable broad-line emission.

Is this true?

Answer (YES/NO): YES